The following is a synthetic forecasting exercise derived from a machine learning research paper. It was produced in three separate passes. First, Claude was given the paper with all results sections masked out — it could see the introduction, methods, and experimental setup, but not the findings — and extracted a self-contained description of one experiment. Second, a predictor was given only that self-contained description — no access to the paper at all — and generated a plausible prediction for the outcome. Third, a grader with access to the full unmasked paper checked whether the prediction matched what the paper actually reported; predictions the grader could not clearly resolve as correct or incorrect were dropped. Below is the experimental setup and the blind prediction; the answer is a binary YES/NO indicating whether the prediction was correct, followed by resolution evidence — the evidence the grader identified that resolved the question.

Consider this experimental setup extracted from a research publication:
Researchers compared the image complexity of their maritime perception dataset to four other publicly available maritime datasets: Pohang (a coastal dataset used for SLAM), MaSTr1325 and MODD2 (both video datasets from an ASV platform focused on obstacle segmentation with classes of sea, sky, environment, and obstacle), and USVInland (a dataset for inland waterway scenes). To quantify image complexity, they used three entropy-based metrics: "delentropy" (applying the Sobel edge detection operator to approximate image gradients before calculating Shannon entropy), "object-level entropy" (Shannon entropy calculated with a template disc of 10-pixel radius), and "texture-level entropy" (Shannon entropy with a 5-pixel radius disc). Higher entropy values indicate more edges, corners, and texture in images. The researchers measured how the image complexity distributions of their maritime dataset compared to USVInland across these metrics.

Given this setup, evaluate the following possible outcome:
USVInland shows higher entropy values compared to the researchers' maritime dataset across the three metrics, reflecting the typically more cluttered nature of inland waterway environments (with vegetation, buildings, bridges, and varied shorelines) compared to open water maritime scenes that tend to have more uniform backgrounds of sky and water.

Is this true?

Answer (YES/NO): NO